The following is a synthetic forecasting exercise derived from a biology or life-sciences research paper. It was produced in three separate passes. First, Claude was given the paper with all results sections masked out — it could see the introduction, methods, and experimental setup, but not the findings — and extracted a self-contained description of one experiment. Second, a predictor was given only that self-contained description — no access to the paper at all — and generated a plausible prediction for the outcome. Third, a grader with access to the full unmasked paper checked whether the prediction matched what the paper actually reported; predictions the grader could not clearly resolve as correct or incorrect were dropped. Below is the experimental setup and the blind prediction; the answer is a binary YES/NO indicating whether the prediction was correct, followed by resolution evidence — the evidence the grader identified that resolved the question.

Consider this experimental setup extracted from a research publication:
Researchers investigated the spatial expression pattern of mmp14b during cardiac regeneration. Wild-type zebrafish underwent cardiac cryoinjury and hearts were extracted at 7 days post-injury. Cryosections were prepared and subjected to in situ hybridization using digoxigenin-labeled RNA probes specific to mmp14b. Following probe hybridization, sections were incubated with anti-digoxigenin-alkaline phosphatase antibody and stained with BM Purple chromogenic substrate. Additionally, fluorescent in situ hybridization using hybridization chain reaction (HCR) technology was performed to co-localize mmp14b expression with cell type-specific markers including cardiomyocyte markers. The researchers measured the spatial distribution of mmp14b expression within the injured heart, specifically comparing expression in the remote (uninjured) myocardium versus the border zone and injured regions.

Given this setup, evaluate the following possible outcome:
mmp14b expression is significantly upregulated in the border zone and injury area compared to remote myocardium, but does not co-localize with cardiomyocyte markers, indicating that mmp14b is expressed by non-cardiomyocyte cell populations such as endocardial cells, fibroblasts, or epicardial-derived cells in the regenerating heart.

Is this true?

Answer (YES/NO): NO